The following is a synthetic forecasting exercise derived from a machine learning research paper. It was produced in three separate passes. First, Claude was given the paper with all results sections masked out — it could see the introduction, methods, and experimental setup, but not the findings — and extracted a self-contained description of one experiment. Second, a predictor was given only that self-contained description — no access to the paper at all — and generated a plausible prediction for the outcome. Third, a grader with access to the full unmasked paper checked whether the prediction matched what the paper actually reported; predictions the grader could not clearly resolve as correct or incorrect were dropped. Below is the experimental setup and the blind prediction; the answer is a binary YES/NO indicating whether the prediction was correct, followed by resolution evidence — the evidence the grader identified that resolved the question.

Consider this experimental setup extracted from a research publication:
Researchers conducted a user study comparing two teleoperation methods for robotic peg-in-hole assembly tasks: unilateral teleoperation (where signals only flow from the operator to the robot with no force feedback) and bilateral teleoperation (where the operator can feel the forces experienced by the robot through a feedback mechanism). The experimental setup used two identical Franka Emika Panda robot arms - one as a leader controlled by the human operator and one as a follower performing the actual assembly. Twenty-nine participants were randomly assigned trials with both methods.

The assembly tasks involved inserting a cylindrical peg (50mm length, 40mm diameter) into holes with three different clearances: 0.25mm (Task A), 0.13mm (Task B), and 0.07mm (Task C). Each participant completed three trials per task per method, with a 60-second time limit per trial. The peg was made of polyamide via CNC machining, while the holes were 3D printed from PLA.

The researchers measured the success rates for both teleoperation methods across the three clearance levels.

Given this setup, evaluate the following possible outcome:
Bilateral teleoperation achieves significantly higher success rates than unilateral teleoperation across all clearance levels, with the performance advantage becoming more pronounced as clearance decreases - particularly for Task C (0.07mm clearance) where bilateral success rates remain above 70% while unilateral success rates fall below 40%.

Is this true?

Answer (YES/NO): NO